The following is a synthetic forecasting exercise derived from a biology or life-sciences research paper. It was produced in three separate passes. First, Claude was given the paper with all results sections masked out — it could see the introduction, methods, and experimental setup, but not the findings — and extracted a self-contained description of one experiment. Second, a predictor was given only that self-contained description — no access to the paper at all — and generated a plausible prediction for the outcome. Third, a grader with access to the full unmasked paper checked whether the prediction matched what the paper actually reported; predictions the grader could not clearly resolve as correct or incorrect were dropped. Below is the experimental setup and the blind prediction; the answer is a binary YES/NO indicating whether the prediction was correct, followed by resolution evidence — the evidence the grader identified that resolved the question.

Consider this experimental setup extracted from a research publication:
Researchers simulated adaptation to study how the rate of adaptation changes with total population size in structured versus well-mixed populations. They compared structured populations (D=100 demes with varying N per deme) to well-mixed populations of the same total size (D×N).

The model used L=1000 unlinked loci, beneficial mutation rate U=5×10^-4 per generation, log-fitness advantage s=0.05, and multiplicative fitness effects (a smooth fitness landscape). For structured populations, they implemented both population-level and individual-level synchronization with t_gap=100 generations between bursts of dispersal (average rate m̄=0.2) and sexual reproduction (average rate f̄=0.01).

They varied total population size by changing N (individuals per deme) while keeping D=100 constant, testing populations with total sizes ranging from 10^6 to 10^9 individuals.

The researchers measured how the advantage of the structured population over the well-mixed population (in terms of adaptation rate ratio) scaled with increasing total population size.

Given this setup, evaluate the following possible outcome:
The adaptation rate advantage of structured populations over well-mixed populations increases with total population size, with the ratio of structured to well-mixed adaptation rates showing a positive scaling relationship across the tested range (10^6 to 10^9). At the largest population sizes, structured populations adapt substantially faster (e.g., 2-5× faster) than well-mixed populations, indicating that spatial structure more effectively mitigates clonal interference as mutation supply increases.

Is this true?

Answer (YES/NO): NO